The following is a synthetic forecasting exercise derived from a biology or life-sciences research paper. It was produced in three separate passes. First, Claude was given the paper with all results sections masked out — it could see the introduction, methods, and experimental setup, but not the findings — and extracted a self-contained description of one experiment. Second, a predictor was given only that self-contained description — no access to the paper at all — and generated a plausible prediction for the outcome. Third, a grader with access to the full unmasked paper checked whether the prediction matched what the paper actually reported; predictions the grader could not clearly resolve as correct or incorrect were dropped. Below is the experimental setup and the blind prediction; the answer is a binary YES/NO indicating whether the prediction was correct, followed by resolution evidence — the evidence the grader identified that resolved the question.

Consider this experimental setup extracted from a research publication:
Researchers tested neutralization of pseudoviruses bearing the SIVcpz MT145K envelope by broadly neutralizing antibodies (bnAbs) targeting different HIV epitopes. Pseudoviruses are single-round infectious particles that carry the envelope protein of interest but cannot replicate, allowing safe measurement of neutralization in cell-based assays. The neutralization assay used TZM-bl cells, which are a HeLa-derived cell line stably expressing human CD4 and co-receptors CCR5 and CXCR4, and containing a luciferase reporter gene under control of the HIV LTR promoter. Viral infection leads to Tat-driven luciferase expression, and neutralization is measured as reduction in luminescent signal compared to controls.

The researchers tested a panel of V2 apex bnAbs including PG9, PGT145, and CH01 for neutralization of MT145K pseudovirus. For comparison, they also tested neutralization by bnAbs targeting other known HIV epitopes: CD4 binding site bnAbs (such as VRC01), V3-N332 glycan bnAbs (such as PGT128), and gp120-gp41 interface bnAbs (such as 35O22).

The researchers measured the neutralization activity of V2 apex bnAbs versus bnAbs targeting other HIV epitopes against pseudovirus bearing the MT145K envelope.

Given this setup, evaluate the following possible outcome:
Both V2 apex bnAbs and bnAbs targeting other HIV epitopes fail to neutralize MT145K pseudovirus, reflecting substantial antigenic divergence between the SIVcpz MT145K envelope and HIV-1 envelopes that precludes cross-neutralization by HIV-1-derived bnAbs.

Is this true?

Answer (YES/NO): NO